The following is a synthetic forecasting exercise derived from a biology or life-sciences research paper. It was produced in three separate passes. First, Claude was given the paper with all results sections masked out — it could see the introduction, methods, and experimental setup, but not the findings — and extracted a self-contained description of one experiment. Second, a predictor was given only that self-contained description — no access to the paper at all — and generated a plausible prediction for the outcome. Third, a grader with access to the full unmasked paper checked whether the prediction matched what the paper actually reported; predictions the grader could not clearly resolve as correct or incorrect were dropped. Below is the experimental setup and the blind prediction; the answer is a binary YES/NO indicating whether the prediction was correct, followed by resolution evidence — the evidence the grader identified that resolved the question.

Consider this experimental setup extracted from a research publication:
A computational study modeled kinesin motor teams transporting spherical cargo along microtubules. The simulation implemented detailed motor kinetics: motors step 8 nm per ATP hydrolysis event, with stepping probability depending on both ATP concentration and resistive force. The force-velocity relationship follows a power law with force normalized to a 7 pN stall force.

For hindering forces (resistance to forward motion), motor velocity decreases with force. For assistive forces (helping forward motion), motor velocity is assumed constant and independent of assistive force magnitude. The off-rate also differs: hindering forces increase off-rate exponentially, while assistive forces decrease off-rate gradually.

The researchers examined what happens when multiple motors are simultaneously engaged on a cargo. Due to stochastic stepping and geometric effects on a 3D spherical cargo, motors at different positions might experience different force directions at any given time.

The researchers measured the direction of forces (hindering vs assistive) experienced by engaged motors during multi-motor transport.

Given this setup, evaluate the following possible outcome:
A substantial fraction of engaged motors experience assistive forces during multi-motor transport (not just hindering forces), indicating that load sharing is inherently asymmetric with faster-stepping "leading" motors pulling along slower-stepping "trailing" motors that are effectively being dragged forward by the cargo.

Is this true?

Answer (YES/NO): YES